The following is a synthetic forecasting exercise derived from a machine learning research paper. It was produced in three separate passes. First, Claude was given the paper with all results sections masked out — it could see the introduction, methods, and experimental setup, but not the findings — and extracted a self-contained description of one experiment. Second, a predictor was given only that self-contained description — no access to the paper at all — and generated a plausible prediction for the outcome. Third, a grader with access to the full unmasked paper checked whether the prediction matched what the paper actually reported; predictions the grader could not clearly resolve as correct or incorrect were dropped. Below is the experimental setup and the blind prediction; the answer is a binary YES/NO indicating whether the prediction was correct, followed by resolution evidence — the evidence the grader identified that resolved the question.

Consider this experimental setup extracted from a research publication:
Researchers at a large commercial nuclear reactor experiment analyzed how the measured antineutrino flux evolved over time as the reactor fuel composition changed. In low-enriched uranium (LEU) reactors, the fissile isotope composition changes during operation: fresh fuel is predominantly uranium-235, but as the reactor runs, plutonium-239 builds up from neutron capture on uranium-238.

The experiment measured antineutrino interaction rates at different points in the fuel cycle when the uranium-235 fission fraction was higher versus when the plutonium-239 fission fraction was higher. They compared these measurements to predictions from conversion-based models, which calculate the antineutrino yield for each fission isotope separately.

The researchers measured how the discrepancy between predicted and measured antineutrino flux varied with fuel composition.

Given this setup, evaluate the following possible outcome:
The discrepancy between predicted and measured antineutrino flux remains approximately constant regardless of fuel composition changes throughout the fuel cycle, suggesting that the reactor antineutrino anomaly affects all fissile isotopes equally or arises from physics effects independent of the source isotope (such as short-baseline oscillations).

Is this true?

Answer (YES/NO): NO